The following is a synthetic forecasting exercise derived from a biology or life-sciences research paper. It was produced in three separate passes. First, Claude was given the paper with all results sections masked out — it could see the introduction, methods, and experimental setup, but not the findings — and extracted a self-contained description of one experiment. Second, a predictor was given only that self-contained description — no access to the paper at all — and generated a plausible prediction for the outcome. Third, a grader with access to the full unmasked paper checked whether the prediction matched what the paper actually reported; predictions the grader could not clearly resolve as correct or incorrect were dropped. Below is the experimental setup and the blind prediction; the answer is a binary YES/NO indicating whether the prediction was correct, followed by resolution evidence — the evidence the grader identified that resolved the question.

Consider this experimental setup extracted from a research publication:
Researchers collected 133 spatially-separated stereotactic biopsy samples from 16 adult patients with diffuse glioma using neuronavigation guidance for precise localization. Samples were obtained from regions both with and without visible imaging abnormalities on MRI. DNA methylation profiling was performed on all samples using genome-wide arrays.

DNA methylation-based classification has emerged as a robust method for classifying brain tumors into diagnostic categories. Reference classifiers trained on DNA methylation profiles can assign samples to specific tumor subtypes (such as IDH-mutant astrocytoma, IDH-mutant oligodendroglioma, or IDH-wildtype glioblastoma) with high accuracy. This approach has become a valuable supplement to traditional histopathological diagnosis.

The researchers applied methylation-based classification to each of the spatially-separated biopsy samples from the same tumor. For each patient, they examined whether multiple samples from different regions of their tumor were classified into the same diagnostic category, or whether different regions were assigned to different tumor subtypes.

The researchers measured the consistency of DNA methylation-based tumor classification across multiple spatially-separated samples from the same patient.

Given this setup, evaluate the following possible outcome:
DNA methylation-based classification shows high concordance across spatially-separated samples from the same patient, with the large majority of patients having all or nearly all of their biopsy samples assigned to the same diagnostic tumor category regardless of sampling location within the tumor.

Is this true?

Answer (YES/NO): YES